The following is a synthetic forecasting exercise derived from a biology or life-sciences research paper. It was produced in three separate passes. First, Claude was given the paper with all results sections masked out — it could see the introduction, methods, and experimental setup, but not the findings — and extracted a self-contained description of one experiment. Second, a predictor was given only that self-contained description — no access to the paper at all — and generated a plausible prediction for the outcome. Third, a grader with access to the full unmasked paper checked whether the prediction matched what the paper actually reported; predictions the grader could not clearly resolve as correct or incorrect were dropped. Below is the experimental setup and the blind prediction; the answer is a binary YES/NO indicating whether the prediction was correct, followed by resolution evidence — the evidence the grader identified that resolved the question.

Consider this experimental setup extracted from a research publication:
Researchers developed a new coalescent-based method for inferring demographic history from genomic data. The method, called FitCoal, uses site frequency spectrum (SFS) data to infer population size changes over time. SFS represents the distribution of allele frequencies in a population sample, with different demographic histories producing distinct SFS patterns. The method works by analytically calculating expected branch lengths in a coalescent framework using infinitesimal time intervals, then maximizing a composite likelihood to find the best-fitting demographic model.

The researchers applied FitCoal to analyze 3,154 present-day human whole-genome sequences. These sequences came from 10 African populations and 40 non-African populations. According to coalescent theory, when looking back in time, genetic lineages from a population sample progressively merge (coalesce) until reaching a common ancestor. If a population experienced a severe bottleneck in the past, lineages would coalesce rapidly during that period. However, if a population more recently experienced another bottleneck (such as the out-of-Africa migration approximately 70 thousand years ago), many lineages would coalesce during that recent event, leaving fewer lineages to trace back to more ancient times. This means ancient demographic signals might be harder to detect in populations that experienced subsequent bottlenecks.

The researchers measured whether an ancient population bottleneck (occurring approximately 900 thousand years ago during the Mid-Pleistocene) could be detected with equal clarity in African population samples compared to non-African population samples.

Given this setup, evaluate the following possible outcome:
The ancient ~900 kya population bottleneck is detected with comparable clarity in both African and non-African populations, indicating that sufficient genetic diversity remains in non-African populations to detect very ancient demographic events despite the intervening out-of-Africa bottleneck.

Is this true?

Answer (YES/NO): NO